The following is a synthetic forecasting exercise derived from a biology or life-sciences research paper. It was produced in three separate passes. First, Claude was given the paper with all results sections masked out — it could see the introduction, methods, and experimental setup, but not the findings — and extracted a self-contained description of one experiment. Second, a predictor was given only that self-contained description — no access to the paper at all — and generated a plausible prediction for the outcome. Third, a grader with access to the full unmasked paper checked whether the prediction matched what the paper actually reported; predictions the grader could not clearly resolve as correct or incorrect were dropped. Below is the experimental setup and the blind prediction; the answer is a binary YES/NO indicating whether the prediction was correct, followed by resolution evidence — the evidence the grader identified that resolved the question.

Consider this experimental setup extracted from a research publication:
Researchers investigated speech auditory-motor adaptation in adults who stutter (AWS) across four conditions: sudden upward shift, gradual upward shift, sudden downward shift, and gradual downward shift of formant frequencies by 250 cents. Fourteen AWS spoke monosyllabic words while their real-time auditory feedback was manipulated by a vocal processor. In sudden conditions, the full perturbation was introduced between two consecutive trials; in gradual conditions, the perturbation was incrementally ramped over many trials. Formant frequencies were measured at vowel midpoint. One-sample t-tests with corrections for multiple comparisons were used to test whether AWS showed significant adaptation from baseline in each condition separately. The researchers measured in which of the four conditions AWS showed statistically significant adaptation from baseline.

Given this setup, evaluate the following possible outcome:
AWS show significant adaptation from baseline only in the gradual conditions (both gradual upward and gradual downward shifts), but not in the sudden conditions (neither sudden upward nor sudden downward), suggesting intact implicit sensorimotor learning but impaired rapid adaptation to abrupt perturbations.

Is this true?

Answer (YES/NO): NO